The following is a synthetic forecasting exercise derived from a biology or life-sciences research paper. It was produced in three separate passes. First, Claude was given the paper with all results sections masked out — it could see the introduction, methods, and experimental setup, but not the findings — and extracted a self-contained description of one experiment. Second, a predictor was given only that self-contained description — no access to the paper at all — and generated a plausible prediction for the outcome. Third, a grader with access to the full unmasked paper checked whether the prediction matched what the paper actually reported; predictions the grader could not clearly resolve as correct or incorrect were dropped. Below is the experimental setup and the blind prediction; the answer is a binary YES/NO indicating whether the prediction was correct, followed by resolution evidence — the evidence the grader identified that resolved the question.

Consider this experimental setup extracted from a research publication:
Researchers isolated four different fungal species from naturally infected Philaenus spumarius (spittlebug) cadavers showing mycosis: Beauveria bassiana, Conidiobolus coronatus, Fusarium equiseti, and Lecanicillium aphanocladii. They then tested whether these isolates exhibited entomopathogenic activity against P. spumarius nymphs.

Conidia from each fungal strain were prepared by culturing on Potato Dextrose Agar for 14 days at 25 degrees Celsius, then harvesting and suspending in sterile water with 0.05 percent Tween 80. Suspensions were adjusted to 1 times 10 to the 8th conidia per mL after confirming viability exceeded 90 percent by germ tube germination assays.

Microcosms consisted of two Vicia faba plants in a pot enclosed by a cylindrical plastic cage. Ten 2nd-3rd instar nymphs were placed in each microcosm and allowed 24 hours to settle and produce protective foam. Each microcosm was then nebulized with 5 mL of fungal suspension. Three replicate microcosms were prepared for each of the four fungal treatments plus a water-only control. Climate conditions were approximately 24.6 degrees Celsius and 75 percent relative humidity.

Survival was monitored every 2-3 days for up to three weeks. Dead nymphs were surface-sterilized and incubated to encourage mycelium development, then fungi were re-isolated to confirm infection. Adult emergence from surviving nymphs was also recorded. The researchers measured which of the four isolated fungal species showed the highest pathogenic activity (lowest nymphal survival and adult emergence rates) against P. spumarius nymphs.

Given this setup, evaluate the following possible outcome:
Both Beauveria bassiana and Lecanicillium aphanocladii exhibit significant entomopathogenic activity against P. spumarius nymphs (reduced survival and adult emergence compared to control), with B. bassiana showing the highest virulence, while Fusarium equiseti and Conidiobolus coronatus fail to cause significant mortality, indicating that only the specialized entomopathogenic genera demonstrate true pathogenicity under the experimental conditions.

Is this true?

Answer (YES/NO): NO